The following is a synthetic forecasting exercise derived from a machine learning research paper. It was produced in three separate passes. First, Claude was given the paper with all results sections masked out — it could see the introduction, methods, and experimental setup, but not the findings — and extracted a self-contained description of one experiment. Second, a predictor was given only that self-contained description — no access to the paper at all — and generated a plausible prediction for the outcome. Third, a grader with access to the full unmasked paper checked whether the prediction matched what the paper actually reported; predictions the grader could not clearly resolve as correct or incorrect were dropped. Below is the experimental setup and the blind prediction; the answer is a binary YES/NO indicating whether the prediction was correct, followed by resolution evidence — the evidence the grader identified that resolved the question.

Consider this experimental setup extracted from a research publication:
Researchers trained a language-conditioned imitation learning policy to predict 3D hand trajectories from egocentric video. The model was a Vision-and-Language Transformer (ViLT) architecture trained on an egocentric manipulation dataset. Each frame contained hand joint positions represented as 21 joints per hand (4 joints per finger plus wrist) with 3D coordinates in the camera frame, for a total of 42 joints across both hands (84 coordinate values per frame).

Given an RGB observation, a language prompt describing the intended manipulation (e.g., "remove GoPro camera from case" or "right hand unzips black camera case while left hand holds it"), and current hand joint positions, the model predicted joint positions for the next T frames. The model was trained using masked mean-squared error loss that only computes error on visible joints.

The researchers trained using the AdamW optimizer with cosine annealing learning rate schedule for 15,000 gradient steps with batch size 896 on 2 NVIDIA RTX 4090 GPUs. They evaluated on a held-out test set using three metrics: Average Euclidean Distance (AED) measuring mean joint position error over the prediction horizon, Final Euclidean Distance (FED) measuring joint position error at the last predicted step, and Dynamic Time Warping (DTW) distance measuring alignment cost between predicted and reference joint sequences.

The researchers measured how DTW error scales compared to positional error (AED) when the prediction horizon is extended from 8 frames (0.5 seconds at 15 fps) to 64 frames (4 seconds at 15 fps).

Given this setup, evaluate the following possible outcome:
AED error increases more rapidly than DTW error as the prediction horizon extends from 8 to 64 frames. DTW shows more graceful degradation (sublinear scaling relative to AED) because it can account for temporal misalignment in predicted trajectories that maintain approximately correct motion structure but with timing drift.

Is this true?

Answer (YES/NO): NO